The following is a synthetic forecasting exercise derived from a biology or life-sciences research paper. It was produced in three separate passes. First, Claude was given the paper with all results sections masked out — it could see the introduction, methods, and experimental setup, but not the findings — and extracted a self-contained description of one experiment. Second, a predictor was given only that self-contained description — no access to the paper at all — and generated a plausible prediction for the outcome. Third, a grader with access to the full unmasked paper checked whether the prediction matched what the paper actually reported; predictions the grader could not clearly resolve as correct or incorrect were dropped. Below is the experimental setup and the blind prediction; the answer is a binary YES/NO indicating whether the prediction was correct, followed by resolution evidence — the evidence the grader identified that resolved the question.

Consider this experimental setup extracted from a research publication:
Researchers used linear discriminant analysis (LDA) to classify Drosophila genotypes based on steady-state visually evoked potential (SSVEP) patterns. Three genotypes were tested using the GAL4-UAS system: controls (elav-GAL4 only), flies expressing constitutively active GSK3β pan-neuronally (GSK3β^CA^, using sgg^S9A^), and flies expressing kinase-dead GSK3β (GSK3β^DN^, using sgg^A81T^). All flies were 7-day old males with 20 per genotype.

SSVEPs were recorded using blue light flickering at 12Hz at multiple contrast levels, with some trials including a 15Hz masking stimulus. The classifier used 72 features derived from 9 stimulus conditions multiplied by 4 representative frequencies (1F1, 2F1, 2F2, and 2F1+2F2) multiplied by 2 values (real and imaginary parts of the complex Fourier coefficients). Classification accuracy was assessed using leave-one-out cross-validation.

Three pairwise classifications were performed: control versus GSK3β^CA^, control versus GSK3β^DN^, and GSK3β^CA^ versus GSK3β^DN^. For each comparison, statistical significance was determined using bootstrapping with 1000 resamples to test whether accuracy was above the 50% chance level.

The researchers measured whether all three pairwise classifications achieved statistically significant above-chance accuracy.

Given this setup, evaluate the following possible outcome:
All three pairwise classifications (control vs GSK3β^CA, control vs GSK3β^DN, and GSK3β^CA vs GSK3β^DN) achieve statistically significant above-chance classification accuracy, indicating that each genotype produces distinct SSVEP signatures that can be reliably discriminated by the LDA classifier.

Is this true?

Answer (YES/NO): YES